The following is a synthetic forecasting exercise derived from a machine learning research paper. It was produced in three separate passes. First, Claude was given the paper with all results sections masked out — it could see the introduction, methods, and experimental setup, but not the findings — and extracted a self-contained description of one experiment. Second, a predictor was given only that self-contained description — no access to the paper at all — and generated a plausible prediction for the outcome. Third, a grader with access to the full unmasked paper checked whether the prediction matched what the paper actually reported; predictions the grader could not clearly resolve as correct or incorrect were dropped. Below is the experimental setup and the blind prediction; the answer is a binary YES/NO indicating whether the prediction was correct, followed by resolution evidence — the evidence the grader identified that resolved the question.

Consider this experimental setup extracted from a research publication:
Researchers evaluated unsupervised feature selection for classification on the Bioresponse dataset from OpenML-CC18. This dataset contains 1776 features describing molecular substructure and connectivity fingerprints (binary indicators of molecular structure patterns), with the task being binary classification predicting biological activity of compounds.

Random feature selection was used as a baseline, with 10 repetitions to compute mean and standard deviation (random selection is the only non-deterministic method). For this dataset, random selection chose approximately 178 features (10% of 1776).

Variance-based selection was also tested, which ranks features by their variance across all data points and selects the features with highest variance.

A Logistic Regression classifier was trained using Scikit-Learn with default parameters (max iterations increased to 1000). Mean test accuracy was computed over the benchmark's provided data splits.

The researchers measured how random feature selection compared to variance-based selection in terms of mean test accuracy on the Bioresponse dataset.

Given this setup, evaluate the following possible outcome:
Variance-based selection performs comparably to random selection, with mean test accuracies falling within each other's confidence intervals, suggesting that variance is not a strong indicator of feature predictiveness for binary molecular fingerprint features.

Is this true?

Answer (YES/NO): NO